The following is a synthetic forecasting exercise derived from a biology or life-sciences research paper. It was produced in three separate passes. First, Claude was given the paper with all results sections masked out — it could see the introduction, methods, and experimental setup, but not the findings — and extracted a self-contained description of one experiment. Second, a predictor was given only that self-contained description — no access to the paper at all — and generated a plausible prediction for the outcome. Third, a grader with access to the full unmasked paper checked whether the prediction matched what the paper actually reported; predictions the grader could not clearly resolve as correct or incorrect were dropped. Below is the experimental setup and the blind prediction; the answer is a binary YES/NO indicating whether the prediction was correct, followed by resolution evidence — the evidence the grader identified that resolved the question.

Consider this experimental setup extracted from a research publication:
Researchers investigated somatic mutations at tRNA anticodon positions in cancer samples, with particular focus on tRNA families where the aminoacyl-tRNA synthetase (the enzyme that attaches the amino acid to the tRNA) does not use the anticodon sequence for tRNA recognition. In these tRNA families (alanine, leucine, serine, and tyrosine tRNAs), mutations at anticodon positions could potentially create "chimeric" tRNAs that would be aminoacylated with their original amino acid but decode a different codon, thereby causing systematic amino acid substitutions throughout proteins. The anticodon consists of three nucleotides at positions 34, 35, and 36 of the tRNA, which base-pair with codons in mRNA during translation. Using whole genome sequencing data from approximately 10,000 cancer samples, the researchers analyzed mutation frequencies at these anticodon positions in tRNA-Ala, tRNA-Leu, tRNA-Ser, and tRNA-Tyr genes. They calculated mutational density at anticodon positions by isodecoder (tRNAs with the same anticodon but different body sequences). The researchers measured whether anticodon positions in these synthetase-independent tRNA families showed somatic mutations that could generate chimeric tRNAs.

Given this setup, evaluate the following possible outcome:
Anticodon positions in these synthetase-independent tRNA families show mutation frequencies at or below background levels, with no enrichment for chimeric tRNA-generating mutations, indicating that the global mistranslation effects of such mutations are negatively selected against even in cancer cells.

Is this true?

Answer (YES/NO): NO